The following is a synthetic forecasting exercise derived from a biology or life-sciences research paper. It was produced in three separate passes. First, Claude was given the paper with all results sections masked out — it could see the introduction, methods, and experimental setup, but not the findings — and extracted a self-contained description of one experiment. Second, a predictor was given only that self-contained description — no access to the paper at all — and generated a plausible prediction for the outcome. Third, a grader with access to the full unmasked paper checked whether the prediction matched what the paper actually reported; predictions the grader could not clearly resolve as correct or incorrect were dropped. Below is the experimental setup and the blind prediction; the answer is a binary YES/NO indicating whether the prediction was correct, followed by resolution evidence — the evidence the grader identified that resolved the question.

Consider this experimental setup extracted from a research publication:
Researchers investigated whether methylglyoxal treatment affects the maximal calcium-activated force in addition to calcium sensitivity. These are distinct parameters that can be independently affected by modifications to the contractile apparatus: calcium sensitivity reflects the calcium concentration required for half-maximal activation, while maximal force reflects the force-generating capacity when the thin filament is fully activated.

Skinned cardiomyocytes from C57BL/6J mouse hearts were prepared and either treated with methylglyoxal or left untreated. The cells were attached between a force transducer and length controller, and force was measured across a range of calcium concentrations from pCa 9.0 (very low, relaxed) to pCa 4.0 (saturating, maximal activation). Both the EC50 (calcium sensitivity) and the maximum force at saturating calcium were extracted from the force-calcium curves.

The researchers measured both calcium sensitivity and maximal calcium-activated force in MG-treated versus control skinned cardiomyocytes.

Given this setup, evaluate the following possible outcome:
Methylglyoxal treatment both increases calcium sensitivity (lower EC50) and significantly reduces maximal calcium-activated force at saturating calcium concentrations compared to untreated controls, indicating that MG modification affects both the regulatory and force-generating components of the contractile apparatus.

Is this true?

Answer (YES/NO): NO